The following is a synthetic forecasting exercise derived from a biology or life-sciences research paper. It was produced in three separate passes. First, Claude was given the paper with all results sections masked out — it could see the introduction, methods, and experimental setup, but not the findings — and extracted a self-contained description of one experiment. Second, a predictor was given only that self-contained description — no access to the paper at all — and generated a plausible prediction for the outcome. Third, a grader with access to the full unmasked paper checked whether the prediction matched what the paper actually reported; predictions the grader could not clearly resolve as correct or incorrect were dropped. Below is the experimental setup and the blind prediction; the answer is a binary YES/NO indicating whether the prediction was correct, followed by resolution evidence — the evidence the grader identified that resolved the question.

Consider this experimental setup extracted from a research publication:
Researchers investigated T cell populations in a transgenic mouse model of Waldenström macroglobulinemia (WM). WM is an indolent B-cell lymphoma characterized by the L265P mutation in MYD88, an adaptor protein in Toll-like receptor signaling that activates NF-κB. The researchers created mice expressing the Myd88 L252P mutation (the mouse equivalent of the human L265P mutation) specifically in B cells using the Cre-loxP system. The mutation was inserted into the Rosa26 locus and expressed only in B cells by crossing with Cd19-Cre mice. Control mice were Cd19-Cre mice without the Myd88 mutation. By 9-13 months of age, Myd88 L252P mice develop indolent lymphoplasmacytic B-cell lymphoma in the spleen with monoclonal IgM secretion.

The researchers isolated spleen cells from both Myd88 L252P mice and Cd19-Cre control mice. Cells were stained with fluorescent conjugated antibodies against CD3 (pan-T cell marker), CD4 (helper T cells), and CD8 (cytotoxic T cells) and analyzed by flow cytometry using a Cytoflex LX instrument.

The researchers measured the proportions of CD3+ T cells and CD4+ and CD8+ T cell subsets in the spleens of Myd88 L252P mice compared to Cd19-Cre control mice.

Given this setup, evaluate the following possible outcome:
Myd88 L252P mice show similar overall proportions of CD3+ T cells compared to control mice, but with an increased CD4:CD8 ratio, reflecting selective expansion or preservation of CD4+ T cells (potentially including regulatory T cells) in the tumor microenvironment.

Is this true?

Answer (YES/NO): NO